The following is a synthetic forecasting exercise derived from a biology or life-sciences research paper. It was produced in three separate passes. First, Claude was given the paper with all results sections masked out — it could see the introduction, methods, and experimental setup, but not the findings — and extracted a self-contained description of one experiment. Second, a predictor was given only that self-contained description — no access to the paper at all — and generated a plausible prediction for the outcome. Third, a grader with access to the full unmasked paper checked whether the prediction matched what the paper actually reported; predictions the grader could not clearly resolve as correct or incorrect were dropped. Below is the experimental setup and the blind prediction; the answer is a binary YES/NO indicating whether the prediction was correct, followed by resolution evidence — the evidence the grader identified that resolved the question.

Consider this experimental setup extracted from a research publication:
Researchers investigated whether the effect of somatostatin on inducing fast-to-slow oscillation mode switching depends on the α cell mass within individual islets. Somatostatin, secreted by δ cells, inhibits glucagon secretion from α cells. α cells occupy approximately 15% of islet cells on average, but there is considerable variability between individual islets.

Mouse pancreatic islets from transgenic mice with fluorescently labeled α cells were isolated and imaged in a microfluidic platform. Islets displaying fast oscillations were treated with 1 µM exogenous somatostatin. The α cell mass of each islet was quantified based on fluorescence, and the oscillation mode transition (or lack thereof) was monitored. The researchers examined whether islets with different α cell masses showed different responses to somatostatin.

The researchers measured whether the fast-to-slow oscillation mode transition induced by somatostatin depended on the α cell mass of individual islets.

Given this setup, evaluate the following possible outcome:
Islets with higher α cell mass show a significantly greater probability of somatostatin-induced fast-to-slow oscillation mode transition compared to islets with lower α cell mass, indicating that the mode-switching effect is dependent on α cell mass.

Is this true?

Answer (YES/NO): NO